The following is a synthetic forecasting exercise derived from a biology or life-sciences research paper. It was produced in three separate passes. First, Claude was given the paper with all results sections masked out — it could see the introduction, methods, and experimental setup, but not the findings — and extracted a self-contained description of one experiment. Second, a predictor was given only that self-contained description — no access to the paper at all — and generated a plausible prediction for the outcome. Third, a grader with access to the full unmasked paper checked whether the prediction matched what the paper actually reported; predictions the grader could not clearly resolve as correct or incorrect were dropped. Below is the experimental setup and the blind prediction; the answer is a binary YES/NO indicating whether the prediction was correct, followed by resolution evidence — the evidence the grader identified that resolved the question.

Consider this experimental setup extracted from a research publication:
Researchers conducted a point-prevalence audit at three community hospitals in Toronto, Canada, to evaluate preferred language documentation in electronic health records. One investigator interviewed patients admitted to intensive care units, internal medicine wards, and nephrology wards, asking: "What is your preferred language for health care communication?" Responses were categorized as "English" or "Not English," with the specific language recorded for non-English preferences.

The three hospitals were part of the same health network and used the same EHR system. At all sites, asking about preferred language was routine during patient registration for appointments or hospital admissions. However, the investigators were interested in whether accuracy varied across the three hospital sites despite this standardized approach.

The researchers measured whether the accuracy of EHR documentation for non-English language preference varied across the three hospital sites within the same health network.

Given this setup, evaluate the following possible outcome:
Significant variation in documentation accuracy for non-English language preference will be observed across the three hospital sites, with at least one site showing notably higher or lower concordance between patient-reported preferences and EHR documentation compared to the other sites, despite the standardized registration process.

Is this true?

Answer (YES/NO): NO